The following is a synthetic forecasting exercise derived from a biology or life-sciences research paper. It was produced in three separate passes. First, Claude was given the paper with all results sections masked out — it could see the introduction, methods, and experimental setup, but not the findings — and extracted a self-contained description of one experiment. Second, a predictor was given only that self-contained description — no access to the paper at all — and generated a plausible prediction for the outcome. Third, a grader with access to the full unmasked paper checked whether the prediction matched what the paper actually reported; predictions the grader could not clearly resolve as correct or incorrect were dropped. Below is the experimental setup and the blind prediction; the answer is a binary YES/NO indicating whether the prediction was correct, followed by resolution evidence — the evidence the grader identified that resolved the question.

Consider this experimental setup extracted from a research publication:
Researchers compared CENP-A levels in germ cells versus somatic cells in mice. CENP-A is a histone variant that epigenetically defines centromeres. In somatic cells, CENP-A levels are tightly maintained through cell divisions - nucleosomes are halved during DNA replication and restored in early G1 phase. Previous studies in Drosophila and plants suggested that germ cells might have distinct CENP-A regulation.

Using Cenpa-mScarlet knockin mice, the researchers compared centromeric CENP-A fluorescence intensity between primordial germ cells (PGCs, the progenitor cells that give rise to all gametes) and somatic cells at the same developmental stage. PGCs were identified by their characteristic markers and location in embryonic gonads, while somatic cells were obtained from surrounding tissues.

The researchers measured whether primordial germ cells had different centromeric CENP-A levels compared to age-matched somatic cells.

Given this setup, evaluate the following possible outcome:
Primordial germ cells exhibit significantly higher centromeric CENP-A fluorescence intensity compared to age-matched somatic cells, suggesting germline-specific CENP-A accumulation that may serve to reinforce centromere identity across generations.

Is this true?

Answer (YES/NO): YES